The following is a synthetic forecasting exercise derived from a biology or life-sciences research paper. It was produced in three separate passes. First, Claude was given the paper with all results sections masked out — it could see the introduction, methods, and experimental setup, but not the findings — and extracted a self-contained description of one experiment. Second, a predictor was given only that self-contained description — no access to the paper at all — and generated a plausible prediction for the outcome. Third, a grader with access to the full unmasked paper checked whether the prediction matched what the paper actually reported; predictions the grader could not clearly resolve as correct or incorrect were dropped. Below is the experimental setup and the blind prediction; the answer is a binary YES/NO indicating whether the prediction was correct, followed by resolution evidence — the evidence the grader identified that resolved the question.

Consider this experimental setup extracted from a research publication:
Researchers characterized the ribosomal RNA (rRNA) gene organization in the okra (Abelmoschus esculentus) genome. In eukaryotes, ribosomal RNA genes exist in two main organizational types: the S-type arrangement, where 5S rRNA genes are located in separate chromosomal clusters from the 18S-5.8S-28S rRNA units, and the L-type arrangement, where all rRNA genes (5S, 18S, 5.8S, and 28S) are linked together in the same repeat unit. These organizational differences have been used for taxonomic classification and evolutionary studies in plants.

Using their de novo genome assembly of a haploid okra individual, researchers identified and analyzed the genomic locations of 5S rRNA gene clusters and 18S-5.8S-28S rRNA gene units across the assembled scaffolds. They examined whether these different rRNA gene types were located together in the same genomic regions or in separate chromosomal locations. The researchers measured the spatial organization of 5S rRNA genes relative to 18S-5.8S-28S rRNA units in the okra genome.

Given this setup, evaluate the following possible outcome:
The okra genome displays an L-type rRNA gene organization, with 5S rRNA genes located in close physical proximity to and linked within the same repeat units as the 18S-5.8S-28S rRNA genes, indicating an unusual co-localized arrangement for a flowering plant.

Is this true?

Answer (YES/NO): NO